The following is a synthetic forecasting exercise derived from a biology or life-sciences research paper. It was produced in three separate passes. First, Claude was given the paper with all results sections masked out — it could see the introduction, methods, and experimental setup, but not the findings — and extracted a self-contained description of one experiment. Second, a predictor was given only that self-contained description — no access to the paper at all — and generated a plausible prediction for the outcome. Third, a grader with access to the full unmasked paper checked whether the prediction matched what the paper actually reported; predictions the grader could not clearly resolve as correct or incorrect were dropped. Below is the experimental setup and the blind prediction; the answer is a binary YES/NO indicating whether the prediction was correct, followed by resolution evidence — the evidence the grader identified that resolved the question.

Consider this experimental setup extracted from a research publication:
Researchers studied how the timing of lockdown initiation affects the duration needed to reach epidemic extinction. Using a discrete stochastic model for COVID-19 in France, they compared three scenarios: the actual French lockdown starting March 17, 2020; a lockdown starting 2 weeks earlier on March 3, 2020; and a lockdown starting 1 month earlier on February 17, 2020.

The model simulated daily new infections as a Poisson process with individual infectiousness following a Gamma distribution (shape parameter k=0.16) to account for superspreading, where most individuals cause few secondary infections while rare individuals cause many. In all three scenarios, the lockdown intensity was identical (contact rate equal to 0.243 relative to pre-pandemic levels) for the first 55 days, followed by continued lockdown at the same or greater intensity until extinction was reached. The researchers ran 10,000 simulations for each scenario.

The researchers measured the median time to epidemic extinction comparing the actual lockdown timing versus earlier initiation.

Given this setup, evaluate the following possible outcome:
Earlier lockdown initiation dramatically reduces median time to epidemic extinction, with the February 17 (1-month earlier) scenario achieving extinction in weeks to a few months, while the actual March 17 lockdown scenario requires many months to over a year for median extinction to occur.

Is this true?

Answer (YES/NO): NO